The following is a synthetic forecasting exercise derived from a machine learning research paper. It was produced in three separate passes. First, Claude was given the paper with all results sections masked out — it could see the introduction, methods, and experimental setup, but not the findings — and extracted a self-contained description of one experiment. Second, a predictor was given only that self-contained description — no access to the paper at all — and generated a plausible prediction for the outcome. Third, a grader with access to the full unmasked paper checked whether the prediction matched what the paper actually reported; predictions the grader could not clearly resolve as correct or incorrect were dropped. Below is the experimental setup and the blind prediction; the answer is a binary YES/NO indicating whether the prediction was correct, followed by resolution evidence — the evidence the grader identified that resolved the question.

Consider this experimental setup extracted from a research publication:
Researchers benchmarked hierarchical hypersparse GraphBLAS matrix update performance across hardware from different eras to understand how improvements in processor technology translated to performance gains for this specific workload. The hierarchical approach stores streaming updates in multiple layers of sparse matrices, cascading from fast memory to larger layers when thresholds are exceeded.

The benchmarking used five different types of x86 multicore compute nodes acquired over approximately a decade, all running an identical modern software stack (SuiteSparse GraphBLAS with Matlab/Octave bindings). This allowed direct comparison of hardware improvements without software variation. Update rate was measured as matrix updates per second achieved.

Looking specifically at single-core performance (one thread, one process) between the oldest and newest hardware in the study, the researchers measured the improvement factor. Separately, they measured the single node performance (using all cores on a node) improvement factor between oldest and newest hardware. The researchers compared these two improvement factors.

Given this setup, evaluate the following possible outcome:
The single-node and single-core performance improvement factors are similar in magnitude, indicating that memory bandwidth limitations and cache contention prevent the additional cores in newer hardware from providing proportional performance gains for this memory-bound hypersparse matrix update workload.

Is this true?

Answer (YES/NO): NO